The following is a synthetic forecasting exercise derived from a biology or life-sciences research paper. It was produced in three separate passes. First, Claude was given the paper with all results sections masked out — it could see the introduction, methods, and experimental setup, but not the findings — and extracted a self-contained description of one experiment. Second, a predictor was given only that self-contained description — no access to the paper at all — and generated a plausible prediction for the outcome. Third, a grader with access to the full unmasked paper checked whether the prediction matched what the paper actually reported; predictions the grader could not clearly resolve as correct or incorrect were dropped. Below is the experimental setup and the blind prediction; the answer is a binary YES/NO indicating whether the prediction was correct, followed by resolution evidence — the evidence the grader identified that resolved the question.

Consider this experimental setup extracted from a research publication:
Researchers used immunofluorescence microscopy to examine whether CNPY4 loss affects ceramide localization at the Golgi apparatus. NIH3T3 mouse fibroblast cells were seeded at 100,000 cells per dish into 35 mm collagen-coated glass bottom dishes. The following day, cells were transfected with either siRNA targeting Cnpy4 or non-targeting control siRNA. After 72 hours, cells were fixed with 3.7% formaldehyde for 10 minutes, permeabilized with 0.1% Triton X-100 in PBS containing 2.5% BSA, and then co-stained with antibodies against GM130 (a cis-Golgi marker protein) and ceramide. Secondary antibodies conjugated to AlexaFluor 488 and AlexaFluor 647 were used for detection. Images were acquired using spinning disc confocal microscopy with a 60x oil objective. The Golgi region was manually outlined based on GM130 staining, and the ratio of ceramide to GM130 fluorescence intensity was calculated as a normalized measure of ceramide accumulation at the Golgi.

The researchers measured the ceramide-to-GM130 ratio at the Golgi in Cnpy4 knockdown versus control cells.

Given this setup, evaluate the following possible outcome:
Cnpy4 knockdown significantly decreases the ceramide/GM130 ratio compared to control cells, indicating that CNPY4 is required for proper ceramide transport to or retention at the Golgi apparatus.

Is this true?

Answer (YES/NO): NO